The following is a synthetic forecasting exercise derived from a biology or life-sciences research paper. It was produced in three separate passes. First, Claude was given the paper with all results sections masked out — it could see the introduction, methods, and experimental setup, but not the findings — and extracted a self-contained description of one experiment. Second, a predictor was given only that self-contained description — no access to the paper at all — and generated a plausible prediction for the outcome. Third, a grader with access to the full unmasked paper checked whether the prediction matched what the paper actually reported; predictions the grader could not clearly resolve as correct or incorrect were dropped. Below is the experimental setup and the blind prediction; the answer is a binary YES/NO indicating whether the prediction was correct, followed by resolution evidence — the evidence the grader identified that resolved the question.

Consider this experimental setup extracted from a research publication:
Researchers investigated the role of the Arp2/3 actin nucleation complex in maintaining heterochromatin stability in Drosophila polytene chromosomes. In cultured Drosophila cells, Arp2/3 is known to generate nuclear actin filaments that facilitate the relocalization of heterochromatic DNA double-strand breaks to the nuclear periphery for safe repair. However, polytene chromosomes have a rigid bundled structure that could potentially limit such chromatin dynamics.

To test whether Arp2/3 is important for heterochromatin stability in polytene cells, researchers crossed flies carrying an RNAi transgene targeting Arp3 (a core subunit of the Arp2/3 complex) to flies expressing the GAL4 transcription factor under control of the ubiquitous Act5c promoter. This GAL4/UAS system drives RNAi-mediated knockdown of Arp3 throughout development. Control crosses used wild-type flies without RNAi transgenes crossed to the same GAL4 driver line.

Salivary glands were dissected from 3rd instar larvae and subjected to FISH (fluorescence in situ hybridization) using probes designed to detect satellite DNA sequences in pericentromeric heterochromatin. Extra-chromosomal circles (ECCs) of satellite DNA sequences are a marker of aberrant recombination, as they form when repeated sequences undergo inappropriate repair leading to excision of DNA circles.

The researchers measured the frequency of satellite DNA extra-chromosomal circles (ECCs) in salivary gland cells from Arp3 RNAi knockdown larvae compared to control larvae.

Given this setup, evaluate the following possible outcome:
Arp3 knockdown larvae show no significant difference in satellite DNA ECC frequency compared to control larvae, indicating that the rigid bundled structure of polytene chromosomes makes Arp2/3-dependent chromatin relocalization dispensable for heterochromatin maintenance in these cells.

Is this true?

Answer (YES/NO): NO